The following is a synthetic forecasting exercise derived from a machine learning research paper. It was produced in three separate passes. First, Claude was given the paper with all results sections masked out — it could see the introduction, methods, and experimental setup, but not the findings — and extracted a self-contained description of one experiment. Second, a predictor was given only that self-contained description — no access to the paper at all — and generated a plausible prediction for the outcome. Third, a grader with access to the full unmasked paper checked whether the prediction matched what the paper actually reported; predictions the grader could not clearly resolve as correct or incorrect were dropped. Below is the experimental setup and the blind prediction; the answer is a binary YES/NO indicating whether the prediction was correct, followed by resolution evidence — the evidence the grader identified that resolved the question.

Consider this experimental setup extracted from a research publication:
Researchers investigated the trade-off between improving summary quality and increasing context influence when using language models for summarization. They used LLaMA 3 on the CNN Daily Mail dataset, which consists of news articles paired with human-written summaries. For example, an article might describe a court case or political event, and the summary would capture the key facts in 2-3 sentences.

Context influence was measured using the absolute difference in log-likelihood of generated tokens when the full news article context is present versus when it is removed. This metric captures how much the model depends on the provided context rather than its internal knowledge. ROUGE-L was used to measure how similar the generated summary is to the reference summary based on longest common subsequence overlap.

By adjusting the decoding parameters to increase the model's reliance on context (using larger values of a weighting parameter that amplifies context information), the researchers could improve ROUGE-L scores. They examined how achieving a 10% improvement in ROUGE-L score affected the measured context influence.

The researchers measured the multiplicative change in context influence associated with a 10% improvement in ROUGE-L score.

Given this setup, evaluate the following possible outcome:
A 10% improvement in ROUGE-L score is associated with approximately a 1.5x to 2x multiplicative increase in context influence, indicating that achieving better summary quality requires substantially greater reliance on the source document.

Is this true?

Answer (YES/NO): YES